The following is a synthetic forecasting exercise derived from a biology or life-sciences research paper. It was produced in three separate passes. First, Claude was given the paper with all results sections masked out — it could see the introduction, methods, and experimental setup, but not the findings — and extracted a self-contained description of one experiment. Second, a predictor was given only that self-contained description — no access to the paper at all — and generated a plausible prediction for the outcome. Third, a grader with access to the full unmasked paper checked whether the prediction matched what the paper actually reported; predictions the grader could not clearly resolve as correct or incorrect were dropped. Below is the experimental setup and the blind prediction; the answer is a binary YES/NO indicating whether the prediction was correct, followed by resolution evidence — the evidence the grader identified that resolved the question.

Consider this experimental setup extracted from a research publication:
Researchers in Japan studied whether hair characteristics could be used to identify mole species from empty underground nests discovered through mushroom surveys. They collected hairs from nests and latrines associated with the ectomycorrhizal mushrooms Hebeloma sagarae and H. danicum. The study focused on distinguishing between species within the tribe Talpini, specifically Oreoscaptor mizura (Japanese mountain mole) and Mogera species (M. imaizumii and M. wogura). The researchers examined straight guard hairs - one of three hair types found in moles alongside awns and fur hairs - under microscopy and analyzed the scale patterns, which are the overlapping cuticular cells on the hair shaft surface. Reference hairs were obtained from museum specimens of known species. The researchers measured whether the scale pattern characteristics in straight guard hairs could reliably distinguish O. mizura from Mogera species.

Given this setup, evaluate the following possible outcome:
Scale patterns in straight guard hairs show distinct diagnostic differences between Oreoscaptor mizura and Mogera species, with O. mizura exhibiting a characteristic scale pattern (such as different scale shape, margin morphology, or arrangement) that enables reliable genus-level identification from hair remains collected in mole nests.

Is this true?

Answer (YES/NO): YES